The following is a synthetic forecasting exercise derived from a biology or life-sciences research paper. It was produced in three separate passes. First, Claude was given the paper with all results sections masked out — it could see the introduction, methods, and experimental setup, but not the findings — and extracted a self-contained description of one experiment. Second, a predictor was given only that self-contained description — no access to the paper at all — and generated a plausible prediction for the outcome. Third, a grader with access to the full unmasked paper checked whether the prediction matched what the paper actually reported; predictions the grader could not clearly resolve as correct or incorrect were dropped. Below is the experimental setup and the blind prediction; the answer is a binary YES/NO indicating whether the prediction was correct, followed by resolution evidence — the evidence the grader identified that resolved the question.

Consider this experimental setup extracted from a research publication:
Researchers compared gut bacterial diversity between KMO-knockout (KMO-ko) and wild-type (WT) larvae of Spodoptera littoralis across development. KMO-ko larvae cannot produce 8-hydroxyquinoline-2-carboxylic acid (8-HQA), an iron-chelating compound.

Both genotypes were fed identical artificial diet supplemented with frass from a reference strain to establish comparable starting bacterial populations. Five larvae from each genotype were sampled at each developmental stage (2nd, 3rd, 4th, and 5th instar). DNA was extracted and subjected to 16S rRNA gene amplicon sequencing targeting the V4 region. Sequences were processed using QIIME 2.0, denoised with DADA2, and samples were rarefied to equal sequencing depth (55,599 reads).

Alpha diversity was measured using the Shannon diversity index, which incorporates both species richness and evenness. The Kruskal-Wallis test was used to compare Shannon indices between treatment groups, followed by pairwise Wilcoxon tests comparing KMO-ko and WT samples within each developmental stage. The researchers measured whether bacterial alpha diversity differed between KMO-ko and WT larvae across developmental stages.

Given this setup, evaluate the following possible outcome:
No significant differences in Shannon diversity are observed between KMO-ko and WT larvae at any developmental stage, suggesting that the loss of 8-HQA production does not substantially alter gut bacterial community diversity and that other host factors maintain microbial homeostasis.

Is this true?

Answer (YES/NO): NO